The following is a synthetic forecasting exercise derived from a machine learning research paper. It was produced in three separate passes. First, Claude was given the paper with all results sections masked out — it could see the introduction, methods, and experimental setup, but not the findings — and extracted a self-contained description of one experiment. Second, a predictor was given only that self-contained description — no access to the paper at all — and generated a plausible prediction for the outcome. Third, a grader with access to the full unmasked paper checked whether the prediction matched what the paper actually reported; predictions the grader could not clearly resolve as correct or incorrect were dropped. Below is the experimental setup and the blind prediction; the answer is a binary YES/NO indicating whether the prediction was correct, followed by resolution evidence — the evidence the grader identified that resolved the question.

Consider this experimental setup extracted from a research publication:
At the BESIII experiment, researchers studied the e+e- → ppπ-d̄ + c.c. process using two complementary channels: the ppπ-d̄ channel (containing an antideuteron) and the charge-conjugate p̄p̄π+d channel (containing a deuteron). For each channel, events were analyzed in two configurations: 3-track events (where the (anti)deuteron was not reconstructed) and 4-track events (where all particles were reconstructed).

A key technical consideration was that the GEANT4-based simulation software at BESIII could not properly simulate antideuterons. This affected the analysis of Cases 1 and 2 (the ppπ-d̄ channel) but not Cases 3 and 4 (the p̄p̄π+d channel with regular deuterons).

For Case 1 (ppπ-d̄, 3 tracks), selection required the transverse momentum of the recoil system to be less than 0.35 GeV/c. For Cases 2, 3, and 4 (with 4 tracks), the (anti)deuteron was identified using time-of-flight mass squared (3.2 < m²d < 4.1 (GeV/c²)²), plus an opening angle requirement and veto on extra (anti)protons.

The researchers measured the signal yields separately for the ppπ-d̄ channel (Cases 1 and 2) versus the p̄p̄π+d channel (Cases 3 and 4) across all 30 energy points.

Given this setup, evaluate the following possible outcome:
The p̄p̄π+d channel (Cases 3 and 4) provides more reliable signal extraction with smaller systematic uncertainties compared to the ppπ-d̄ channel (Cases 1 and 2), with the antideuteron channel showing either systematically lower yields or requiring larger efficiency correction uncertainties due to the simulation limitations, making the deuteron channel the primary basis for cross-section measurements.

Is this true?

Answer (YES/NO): NO